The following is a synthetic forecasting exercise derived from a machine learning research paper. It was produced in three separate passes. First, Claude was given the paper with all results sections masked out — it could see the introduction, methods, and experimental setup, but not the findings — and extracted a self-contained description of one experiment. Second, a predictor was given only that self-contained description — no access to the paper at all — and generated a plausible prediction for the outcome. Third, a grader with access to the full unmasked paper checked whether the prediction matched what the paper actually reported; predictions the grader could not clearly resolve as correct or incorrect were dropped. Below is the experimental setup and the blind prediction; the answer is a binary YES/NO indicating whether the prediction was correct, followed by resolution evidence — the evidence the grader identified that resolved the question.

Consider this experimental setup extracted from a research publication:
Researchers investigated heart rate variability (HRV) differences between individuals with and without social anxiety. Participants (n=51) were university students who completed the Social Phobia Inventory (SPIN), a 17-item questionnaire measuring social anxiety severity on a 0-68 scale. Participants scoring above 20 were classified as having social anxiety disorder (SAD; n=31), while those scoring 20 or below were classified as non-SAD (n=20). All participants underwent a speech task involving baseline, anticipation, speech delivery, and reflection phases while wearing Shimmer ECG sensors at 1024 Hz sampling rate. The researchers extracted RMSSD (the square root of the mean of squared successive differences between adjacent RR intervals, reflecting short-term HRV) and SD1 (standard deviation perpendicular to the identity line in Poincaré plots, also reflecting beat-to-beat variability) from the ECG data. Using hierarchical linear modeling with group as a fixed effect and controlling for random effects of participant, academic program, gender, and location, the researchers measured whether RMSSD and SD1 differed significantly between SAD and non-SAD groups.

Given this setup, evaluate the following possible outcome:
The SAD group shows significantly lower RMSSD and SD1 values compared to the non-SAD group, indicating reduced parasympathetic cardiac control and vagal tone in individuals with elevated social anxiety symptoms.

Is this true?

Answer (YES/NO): YES